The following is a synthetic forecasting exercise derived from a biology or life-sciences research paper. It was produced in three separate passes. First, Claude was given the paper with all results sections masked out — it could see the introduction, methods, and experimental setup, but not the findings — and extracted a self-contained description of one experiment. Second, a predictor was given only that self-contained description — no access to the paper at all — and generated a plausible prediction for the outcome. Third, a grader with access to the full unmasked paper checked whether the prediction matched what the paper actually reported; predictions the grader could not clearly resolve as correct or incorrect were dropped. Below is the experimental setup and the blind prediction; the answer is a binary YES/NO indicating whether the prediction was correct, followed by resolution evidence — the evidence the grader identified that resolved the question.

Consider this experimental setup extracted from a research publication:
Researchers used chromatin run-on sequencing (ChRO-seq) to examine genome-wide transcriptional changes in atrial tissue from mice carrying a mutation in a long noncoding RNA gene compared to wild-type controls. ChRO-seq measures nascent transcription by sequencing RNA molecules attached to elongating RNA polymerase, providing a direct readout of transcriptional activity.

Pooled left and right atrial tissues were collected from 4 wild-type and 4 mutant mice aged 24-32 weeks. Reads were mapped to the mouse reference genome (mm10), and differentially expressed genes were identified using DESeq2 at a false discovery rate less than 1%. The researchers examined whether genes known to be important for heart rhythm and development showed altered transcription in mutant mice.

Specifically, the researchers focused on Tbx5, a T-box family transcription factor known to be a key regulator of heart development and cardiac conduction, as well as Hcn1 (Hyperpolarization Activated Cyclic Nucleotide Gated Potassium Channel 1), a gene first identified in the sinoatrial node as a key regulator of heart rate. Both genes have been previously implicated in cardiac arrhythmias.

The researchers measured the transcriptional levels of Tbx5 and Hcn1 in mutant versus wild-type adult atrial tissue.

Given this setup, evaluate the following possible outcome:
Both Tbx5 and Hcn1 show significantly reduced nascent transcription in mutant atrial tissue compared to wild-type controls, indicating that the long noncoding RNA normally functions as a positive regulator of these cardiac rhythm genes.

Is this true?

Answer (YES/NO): NO